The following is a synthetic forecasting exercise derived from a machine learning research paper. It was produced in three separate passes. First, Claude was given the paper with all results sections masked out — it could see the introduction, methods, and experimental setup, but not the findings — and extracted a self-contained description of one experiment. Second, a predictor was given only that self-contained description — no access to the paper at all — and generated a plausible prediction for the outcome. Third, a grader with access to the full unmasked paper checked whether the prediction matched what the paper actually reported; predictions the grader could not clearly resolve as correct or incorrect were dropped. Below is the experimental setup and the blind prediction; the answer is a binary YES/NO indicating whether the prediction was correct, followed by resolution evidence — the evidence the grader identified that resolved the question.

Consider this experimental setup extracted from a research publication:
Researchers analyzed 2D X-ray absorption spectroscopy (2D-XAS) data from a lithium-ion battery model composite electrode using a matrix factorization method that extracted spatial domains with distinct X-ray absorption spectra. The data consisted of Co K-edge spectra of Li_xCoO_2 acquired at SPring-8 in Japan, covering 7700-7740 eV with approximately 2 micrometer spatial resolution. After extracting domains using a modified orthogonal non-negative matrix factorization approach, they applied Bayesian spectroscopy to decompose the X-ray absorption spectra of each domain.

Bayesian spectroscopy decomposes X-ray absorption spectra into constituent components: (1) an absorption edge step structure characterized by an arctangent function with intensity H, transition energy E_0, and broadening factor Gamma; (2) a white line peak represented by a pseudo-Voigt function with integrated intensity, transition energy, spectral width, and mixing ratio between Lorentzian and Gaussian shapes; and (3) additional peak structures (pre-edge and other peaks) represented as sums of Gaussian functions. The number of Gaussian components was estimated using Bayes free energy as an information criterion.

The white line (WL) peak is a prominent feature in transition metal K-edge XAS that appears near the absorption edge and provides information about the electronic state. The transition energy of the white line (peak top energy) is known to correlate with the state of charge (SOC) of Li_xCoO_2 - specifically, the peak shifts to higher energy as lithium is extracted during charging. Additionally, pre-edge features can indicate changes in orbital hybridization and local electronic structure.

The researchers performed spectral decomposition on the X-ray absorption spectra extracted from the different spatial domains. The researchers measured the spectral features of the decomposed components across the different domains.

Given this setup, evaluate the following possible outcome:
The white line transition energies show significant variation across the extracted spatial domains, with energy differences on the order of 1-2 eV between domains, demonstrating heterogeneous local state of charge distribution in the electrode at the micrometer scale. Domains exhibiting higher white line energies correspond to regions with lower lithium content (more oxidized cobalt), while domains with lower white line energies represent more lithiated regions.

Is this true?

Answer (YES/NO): NO